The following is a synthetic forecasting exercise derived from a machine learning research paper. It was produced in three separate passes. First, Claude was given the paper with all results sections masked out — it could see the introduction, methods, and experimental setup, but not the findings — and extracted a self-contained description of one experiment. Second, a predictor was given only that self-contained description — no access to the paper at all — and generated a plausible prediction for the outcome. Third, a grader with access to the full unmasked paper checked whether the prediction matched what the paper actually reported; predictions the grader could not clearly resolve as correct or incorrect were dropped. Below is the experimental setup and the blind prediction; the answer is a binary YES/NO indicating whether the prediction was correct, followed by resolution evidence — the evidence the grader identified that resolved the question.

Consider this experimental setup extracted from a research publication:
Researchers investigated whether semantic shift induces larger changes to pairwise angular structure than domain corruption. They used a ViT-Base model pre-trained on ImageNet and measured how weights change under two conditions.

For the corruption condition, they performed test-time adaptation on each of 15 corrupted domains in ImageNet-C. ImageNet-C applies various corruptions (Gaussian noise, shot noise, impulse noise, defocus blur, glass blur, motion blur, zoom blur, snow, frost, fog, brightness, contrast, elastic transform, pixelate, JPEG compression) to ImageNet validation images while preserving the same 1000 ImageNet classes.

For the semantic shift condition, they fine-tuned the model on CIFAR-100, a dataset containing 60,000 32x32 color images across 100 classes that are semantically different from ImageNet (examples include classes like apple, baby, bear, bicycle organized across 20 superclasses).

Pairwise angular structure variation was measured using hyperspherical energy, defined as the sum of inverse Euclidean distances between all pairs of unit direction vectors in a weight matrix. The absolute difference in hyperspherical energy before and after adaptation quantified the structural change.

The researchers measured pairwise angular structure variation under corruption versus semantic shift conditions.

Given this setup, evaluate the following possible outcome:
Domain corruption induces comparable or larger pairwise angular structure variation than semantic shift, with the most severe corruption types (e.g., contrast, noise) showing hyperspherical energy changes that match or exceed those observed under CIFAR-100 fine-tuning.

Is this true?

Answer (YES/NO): NO